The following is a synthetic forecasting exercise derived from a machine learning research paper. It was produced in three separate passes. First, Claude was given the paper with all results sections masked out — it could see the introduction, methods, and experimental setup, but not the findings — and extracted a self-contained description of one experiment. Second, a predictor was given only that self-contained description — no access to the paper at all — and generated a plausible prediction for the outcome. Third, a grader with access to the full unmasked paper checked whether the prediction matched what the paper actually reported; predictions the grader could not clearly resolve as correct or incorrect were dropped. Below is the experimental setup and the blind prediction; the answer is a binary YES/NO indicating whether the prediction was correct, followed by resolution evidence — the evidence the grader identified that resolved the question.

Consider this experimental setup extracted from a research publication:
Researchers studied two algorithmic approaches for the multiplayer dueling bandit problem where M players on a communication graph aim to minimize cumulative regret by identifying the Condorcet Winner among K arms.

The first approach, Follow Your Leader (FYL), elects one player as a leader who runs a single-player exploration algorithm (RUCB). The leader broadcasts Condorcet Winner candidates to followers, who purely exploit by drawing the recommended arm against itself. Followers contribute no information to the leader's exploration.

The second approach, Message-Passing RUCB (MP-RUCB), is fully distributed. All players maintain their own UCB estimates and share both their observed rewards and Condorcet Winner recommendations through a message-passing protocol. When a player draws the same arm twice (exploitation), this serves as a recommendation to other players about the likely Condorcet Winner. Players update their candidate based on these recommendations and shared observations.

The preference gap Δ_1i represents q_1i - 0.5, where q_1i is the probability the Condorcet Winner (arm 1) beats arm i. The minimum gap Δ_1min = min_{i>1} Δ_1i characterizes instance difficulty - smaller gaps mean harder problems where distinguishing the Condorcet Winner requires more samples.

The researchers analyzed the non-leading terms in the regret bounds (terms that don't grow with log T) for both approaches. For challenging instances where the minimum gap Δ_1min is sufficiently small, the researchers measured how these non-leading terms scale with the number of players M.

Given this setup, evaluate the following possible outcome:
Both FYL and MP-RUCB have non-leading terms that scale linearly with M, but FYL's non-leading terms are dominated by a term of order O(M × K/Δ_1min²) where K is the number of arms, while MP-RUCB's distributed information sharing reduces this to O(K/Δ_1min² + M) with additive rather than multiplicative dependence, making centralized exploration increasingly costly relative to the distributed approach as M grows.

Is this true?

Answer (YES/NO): NO